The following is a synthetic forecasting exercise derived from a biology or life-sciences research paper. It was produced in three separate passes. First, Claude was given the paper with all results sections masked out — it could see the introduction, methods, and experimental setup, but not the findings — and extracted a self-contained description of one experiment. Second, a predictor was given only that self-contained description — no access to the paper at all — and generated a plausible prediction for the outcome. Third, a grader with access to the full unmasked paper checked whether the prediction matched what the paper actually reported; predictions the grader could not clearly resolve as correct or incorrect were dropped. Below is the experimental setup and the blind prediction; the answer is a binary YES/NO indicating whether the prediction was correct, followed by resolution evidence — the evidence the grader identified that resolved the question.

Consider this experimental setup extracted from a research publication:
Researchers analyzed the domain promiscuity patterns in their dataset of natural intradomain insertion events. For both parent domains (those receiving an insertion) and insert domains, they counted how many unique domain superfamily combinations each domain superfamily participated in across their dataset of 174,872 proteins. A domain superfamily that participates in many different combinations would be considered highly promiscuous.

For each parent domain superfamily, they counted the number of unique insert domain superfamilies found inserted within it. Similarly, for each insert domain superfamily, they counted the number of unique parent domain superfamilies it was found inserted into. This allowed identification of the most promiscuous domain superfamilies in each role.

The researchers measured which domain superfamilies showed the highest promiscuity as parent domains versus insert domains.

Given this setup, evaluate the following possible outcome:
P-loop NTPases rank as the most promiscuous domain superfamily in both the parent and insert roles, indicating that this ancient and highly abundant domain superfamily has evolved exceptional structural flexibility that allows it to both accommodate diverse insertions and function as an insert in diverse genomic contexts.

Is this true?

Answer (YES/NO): NO